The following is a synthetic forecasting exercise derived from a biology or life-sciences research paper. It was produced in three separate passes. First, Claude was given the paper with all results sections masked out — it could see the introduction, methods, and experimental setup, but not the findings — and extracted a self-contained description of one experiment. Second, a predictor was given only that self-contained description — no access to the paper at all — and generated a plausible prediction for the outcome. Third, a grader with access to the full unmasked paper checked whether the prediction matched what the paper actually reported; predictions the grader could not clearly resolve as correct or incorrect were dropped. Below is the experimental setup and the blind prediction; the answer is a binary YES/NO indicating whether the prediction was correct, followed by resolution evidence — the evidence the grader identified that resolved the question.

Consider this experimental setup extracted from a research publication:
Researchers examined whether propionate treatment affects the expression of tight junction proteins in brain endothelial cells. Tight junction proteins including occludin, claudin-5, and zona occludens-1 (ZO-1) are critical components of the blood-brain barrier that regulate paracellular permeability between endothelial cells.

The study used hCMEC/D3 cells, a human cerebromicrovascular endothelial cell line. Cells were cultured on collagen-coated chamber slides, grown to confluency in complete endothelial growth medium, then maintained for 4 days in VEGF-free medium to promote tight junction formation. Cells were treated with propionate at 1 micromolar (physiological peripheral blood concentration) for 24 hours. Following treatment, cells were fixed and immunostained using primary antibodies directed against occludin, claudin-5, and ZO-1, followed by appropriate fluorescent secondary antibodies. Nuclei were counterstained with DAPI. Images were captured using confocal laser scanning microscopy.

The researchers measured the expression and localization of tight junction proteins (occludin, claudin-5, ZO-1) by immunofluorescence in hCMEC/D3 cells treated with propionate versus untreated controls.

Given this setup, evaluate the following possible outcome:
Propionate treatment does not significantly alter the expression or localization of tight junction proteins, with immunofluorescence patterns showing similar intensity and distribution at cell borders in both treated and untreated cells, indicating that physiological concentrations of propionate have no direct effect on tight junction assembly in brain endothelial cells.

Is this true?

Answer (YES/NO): YES